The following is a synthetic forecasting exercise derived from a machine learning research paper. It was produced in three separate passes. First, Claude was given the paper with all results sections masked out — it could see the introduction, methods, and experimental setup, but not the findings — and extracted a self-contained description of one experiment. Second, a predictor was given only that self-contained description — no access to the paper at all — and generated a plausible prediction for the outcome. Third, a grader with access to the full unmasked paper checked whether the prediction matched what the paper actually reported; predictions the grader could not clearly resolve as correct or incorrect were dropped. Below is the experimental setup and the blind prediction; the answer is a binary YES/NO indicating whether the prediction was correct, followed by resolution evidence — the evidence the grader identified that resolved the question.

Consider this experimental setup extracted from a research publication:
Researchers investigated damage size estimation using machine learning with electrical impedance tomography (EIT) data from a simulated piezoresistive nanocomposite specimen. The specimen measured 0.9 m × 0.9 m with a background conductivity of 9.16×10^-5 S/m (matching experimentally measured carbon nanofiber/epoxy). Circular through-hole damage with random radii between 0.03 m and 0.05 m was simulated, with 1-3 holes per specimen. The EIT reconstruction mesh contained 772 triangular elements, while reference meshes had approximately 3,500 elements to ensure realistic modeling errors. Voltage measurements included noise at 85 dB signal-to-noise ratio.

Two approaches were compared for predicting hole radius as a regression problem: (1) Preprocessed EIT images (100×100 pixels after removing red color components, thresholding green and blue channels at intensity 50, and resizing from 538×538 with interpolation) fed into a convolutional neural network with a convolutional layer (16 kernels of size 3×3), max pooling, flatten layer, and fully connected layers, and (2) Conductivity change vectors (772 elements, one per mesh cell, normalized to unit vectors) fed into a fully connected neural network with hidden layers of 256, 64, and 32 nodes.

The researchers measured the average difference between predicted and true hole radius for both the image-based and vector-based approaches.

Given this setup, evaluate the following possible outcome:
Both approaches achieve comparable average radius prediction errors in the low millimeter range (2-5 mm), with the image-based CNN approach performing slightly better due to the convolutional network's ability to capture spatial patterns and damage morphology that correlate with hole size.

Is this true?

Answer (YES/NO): NO